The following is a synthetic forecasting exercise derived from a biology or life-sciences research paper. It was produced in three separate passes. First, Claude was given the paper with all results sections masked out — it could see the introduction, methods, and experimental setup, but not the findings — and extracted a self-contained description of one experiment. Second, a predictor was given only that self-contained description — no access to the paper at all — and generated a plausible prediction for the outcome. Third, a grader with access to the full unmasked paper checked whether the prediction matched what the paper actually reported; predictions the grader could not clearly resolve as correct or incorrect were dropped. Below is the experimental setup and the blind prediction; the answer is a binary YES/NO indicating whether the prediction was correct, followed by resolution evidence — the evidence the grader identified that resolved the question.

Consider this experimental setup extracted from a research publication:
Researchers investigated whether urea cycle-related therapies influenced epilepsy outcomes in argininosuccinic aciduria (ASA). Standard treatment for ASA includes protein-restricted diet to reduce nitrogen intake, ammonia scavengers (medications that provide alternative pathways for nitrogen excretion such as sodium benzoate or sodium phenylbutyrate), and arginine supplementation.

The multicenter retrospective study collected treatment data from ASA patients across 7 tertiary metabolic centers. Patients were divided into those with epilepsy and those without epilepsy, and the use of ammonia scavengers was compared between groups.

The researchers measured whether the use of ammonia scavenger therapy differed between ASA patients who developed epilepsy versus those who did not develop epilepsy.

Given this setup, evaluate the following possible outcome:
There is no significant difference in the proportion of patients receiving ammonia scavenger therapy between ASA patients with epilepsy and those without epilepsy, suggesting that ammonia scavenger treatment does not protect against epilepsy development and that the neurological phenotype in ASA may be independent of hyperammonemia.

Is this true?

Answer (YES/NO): YES